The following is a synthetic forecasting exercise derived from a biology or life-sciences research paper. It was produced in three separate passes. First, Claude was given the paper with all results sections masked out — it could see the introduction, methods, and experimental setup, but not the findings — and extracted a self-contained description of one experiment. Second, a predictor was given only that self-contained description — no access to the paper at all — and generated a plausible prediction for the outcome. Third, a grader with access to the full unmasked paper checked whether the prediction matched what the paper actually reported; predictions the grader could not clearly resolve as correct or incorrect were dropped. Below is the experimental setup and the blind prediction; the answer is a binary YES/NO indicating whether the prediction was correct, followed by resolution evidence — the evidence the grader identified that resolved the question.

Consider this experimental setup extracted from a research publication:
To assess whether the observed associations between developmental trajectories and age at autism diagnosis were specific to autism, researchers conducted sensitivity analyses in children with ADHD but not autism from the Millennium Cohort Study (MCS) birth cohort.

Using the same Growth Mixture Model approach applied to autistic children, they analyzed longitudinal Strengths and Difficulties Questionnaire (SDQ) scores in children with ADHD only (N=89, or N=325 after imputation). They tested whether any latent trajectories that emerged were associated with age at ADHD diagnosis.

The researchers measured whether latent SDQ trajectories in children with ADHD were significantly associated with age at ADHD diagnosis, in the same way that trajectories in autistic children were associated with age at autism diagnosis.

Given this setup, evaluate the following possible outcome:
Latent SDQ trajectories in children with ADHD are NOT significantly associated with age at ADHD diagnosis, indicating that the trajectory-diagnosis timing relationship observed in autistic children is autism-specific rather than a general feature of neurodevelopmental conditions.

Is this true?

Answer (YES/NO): NO